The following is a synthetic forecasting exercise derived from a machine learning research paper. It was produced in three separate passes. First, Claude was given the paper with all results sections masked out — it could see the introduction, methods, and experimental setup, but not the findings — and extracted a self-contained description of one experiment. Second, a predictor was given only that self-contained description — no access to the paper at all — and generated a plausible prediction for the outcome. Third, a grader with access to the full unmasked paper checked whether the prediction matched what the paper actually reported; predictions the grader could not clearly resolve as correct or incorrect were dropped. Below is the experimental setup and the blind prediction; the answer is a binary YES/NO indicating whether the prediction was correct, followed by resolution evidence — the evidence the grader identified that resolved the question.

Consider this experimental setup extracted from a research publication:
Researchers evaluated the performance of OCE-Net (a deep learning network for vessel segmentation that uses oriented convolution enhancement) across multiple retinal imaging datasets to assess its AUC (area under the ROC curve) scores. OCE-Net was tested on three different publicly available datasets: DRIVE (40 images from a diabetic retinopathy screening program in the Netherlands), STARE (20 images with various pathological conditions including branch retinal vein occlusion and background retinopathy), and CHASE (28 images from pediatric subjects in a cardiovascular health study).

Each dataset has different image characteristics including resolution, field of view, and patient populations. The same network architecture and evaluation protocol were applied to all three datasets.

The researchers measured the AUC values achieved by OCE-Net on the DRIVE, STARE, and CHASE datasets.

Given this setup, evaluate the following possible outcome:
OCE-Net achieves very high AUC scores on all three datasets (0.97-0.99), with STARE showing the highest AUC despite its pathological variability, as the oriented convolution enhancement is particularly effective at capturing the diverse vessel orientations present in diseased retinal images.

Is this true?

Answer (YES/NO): YES